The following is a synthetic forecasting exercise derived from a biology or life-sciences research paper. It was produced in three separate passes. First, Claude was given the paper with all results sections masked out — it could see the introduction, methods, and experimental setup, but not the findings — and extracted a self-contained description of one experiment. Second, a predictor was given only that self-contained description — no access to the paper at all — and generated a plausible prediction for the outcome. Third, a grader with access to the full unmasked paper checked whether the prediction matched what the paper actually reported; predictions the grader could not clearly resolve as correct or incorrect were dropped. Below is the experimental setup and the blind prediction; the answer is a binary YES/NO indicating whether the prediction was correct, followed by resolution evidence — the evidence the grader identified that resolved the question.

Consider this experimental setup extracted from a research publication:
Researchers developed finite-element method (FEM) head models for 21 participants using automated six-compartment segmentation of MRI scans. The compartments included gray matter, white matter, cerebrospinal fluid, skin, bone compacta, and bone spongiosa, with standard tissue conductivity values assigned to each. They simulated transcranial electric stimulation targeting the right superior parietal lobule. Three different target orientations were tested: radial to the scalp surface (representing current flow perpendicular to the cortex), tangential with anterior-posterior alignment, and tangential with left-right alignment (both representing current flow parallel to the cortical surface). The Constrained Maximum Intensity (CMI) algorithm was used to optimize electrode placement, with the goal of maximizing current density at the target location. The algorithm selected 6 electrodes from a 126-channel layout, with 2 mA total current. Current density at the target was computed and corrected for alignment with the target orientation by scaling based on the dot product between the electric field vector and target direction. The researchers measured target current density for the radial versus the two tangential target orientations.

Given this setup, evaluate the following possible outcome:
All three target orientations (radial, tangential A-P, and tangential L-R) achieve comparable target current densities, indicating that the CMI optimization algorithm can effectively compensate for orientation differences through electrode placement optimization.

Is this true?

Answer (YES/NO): NO